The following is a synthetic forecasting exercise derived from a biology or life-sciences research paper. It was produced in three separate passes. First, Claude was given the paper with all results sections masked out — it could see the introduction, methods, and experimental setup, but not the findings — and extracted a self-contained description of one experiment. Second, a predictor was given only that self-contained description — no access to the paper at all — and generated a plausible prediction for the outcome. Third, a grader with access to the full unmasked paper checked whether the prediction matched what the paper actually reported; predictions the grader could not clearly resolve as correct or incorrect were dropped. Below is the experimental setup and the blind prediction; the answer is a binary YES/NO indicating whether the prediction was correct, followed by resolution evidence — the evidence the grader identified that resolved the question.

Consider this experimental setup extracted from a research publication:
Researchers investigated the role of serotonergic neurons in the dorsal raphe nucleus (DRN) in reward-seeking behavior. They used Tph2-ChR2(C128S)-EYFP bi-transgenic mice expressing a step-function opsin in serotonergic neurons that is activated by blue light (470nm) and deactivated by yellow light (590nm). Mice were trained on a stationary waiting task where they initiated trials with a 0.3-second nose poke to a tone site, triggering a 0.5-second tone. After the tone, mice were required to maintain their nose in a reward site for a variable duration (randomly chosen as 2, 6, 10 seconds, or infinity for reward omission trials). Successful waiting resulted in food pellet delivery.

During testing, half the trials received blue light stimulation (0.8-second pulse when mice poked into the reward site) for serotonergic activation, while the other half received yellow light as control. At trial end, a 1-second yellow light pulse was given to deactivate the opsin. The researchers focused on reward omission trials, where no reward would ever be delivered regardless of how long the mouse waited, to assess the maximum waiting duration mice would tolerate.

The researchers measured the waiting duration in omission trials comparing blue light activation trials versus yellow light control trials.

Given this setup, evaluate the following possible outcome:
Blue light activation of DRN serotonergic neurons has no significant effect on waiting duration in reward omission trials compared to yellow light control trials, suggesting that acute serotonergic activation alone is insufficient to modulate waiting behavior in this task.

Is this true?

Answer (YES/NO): NO